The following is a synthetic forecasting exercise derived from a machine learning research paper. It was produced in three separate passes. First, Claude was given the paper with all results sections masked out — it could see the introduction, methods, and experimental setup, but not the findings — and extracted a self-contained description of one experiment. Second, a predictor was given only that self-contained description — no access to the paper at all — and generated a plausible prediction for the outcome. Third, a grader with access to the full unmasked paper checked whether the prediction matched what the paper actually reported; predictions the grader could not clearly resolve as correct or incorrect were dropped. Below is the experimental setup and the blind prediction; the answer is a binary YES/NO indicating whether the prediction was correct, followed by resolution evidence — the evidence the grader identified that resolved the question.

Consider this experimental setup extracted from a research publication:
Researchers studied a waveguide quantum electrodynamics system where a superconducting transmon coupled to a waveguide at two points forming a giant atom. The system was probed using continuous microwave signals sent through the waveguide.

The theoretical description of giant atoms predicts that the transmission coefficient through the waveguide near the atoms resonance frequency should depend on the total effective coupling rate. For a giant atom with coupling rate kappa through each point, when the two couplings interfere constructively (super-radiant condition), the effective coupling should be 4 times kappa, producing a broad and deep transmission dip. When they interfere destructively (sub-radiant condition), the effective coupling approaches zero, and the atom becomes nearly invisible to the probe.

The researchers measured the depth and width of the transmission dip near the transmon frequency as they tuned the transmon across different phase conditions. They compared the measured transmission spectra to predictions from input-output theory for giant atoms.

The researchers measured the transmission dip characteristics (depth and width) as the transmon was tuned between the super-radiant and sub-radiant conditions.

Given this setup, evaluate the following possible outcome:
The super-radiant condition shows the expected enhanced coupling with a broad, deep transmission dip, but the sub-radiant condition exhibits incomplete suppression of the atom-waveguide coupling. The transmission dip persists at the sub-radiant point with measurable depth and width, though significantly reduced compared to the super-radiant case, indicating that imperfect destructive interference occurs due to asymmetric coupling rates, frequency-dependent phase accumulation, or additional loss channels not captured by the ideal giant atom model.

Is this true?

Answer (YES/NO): NO